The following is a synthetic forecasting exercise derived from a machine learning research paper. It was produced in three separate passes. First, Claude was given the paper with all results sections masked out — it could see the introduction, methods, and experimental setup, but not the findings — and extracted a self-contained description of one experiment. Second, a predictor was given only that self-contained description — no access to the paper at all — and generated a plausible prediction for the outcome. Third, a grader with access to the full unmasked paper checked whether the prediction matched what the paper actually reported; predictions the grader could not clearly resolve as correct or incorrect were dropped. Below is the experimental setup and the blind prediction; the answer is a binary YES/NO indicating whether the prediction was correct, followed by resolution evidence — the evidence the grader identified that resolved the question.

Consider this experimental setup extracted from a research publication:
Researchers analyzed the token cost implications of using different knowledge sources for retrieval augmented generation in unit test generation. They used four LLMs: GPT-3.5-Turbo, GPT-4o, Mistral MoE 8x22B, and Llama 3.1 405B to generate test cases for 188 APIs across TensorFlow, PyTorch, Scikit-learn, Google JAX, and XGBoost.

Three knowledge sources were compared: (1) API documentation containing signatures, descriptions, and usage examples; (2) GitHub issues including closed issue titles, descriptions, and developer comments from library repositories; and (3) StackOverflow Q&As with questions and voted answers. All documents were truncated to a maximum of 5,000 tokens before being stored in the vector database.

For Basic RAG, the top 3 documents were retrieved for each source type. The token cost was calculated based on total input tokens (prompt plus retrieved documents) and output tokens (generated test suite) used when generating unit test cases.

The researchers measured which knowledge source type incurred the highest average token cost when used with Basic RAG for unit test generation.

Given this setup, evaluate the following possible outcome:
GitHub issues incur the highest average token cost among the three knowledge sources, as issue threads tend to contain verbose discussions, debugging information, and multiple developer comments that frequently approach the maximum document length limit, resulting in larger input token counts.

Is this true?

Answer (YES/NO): YES